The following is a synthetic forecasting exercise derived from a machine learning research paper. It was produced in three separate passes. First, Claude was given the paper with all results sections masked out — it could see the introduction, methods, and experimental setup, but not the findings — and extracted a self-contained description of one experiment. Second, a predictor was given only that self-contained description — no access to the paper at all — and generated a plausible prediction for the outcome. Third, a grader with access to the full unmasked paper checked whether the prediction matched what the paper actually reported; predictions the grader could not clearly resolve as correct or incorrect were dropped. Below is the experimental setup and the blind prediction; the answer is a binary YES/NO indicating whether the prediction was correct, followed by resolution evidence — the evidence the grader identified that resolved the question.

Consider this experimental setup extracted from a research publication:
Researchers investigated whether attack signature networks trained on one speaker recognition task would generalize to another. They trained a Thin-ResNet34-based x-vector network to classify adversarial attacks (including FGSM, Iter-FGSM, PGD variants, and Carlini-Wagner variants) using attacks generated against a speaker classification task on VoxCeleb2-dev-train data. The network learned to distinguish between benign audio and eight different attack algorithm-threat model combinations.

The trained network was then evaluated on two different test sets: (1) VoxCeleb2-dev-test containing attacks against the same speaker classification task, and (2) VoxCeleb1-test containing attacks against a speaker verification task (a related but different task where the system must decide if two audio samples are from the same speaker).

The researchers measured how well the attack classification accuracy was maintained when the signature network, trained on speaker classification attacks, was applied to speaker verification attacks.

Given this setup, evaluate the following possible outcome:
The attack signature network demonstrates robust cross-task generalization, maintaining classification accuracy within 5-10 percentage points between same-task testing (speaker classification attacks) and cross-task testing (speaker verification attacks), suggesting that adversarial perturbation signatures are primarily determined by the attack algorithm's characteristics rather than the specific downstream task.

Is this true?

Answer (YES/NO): YES